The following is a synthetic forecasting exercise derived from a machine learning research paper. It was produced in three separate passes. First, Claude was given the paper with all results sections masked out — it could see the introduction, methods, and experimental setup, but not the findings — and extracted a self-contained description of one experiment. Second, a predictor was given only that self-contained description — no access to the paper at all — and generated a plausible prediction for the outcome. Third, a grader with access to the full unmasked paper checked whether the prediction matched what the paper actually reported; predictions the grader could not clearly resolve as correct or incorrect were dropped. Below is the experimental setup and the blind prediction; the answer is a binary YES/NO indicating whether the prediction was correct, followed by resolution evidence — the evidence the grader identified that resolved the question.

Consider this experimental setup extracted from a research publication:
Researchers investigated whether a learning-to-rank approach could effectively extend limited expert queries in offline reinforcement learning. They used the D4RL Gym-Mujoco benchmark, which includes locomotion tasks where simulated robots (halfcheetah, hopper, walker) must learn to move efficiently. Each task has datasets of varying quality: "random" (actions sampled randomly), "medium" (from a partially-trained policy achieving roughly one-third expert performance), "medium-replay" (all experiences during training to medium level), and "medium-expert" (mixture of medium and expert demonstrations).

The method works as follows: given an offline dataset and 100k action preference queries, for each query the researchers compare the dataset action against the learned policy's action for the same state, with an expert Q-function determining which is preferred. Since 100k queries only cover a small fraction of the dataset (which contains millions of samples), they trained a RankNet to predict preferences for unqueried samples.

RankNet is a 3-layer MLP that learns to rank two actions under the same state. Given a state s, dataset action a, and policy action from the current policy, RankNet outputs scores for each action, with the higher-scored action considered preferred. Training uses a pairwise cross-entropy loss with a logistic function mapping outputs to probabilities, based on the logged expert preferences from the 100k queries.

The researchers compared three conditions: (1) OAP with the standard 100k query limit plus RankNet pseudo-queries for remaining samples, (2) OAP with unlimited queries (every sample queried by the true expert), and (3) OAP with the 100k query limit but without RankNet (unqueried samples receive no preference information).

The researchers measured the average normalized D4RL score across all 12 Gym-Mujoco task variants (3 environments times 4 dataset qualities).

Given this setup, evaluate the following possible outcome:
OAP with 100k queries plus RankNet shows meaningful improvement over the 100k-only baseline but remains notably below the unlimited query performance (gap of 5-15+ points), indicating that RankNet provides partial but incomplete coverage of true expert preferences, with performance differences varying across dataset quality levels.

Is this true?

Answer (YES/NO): NO